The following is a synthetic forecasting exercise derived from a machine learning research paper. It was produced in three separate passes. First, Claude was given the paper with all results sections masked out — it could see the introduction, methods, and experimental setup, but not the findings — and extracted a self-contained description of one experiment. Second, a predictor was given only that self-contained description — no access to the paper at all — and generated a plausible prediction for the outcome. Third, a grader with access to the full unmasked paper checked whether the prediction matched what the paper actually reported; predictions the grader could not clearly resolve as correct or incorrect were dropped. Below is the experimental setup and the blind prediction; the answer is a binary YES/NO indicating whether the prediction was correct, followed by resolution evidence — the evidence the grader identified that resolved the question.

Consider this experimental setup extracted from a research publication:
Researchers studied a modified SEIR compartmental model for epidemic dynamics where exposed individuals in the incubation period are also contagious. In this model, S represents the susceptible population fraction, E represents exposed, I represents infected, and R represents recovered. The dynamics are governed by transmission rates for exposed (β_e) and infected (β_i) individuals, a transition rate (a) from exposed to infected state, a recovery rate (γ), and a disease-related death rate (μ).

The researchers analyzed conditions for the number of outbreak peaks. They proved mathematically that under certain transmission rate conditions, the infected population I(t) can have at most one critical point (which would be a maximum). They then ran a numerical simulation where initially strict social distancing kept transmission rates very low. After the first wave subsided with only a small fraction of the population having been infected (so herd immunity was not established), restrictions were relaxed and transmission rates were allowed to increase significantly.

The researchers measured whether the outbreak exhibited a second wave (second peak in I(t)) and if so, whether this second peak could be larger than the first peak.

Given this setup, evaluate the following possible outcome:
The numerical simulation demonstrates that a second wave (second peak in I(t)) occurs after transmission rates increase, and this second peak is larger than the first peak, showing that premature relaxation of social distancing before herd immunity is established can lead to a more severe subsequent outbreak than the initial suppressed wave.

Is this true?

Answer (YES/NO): YES